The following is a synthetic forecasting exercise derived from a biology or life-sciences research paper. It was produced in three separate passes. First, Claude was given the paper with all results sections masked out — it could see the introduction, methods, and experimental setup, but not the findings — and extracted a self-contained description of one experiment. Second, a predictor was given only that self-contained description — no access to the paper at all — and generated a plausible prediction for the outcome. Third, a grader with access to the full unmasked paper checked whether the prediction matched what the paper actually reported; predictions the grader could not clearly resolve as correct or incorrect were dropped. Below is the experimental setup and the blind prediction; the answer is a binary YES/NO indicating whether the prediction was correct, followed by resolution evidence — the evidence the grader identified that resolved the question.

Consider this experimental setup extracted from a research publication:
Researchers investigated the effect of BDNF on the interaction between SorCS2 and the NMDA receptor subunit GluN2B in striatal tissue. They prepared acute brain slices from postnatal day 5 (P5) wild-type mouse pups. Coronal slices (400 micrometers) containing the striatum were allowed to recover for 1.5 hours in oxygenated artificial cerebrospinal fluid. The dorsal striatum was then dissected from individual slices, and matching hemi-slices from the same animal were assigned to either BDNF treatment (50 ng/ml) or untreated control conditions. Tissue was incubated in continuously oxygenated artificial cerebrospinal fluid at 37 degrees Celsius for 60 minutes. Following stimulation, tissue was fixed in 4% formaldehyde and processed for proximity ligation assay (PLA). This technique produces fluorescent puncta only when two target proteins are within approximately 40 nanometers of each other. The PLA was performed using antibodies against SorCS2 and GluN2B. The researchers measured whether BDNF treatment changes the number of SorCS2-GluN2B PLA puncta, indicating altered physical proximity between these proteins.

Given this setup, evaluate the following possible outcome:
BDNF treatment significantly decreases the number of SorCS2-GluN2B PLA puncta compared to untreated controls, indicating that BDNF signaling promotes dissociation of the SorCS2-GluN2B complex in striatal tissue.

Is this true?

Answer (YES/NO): YES